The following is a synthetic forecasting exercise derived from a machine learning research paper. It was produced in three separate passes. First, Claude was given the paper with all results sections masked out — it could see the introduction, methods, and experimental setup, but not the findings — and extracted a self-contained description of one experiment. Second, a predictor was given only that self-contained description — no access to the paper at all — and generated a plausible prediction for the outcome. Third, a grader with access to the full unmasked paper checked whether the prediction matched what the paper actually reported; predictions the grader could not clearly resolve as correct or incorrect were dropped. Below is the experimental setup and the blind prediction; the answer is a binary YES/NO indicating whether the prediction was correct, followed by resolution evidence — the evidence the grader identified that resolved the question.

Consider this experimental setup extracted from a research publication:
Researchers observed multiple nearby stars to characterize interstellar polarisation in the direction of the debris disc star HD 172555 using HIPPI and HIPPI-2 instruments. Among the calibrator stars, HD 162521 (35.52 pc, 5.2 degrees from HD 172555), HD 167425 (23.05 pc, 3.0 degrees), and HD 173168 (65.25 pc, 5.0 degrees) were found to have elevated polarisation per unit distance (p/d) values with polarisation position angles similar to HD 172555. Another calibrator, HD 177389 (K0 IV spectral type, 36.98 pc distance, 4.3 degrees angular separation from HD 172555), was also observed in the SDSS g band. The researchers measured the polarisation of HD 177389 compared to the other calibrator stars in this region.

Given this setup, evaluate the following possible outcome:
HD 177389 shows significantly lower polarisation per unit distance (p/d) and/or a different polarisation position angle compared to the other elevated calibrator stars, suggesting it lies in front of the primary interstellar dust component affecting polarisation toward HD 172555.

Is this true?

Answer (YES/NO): YES